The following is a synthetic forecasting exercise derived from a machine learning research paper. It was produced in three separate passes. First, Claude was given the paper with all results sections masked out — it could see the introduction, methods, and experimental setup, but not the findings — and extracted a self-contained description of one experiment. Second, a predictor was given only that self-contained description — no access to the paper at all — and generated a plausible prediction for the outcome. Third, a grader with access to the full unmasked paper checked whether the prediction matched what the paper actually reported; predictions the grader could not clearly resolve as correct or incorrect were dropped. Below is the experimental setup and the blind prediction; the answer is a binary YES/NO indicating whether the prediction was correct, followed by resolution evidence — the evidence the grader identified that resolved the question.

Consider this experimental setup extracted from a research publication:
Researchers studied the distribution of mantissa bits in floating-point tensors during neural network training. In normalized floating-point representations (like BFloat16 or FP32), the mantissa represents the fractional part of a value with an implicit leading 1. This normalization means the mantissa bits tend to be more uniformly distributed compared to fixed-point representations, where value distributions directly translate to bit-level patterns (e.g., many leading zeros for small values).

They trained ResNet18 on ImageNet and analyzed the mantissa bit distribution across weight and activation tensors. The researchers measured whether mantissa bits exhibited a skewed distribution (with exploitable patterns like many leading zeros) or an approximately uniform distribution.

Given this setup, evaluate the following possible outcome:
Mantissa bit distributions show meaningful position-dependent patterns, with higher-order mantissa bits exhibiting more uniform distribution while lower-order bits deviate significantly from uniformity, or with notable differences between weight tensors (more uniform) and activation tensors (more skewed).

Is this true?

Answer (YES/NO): NO